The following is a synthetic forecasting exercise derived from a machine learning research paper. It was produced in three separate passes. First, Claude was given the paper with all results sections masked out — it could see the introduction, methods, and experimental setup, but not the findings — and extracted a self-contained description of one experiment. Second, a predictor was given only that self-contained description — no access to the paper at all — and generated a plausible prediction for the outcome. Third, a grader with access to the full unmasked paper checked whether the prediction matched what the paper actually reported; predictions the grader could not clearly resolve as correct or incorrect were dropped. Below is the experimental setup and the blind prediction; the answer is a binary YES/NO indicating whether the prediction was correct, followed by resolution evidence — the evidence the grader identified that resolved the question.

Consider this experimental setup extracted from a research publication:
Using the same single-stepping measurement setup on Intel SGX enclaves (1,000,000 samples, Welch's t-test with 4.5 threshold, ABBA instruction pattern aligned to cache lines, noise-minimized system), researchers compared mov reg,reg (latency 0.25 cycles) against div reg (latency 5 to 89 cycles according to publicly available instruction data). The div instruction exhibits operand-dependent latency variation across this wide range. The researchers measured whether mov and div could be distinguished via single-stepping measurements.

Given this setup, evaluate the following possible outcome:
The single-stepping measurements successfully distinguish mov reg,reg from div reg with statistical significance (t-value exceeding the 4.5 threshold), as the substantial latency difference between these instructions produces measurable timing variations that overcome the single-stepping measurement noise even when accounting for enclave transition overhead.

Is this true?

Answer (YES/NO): YES